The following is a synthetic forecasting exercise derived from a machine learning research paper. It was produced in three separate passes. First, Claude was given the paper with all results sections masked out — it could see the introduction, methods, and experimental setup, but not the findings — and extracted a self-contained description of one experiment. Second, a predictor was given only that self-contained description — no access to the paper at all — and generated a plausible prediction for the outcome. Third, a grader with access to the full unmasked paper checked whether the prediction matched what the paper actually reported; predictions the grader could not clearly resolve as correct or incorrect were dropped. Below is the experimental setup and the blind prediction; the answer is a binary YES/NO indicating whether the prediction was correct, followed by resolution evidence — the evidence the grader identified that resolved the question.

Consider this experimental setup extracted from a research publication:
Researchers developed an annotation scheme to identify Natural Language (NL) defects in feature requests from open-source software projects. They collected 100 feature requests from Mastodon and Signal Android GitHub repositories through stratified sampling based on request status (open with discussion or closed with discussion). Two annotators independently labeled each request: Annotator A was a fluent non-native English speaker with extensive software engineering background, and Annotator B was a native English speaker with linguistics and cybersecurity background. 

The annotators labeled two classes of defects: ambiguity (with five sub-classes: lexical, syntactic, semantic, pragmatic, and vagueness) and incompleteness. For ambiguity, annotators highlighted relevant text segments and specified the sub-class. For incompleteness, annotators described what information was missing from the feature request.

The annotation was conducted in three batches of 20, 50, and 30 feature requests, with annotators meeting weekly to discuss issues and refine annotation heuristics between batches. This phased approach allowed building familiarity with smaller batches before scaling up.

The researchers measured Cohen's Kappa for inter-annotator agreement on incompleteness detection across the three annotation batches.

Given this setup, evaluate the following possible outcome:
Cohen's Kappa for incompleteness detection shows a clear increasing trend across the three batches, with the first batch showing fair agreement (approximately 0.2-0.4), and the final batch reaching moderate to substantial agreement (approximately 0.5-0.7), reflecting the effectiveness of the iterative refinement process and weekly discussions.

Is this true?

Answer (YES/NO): NO